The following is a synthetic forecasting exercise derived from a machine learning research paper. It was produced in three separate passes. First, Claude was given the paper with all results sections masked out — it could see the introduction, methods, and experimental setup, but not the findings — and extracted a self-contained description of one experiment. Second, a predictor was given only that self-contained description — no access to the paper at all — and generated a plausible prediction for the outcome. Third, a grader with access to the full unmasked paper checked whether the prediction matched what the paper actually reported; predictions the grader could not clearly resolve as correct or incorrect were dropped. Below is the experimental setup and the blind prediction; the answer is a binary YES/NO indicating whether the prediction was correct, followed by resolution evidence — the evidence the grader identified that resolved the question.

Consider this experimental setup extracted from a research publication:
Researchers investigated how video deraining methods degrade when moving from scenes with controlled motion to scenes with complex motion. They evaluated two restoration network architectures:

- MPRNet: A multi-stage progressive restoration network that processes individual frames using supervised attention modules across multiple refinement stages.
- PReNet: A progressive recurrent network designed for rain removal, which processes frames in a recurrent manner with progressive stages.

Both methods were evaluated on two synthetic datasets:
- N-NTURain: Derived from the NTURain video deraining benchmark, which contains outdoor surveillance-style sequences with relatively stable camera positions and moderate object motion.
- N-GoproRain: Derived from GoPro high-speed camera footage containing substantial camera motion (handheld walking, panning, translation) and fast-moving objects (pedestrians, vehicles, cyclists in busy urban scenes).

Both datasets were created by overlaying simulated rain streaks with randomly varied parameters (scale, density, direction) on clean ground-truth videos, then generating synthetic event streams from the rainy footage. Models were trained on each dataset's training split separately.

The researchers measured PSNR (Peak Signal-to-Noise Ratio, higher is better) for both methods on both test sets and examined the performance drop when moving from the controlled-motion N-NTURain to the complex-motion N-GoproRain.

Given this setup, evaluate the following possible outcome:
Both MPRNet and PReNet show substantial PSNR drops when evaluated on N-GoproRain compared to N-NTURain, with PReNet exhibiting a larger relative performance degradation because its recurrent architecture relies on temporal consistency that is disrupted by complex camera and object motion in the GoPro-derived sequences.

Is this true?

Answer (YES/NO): YES